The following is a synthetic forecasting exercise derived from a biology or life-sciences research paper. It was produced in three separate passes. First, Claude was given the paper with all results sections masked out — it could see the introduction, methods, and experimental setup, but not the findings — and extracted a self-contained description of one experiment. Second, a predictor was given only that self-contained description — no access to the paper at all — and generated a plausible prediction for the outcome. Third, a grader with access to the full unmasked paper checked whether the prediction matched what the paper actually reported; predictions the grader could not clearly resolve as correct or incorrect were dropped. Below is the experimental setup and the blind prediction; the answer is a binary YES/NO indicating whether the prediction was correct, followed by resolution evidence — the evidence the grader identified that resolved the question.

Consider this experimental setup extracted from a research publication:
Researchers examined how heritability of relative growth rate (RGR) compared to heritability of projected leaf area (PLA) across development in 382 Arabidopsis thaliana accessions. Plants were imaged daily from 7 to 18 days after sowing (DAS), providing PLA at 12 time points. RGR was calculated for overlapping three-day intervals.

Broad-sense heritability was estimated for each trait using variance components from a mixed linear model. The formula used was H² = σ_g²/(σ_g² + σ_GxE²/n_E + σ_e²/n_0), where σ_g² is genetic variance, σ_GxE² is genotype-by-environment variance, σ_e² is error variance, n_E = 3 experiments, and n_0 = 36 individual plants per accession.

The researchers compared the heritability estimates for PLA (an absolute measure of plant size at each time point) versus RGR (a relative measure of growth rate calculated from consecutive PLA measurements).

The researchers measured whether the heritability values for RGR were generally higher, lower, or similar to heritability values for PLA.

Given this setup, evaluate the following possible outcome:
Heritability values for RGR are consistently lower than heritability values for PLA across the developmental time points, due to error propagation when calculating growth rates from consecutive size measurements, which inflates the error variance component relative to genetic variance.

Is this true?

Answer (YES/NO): NO